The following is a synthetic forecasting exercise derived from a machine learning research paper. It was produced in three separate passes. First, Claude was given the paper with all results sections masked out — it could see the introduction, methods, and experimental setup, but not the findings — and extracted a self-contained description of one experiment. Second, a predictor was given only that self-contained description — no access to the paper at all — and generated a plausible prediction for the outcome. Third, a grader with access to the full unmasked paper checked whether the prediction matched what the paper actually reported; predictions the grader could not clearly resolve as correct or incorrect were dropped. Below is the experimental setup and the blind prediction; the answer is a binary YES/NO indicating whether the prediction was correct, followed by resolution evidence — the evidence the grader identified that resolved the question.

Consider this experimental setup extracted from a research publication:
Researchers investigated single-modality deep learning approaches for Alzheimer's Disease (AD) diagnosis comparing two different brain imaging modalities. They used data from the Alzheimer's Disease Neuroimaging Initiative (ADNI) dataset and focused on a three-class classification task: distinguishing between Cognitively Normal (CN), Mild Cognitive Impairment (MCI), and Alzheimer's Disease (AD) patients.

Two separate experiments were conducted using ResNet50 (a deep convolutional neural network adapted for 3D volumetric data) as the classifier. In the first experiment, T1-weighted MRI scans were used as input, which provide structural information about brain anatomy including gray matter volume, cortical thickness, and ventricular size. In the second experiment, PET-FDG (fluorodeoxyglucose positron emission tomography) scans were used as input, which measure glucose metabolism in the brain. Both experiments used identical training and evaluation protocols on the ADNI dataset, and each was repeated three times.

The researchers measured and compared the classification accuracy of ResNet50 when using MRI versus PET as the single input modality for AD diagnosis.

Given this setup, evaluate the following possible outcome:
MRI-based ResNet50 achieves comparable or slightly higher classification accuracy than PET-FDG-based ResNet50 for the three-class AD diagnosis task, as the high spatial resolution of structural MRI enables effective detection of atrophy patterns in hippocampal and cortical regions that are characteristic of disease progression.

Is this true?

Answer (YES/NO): NO